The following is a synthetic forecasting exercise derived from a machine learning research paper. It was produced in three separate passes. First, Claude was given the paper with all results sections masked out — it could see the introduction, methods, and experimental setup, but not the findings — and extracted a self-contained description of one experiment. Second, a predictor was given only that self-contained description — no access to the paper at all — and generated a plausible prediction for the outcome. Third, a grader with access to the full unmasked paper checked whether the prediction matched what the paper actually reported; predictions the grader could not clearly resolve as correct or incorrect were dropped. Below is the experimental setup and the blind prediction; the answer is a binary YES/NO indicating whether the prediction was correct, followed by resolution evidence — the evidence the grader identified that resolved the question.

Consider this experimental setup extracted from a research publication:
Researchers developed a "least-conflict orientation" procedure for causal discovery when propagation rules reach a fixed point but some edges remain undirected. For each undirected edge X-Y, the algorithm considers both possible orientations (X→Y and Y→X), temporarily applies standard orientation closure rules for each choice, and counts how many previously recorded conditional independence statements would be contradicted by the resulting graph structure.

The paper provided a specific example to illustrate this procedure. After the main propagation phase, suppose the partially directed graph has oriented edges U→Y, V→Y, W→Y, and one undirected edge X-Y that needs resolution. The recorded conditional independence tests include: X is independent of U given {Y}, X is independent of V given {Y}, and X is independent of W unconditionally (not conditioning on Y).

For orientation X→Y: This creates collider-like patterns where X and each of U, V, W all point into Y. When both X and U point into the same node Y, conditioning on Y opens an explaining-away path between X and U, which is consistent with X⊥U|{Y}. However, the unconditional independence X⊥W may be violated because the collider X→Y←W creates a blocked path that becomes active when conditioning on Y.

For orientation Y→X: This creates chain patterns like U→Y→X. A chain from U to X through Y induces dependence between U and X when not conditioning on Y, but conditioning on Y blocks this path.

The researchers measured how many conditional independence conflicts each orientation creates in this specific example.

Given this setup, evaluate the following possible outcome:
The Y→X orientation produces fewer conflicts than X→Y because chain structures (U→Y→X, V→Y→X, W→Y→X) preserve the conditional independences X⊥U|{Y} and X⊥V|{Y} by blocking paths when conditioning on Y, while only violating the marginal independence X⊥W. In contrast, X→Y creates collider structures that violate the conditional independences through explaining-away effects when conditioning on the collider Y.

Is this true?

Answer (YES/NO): YES